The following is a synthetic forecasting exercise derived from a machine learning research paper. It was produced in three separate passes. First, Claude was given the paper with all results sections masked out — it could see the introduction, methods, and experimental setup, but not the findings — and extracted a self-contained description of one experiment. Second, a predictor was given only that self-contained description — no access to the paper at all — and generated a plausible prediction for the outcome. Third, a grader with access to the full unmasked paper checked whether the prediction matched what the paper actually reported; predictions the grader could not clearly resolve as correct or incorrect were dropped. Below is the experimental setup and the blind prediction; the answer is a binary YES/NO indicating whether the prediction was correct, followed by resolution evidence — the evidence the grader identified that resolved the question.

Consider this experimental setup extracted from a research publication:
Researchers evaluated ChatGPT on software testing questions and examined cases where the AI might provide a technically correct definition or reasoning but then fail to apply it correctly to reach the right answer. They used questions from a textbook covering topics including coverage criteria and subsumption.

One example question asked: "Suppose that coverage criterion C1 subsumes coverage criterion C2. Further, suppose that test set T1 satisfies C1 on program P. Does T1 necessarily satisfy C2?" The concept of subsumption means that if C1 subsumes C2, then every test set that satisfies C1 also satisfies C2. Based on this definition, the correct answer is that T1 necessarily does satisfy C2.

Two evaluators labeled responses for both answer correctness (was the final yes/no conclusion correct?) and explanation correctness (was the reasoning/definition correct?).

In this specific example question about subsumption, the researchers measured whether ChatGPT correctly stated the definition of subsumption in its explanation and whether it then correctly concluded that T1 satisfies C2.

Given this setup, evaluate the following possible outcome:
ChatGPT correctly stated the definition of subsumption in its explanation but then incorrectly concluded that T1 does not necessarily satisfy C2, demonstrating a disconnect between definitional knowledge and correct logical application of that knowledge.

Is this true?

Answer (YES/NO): YES